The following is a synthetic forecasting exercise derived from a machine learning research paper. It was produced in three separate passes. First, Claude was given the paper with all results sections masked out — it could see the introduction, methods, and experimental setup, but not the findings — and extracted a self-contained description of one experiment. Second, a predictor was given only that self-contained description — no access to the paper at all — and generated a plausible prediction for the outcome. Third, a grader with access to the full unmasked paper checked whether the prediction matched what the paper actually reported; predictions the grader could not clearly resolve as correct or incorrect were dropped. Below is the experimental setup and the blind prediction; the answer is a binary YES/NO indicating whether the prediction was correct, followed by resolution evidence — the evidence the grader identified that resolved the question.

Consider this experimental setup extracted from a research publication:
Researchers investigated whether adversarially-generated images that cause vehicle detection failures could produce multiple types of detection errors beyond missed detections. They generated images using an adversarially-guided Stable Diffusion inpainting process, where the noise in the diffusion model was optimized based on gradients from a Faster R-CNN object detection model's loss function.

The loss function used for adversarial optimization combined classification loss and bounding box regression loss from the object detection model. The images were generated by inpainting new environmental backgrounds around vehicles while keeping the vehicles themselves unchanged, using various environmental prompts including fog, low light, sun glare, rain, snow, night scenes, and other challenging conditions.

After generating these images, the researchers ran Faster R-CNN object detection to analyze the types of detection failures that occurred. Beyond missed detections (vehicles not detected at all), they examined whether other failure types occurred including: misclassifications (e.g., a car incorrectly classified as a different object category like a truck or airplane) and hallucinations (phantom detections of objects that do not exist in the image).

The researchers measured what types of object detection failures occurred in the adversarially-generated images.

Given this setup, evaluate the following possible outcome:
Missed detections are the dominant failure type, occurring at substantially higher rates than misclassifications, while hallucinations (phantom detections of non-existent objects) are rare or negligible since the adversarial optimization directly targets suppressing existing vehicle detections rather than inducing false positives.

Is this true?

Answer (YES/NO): NO